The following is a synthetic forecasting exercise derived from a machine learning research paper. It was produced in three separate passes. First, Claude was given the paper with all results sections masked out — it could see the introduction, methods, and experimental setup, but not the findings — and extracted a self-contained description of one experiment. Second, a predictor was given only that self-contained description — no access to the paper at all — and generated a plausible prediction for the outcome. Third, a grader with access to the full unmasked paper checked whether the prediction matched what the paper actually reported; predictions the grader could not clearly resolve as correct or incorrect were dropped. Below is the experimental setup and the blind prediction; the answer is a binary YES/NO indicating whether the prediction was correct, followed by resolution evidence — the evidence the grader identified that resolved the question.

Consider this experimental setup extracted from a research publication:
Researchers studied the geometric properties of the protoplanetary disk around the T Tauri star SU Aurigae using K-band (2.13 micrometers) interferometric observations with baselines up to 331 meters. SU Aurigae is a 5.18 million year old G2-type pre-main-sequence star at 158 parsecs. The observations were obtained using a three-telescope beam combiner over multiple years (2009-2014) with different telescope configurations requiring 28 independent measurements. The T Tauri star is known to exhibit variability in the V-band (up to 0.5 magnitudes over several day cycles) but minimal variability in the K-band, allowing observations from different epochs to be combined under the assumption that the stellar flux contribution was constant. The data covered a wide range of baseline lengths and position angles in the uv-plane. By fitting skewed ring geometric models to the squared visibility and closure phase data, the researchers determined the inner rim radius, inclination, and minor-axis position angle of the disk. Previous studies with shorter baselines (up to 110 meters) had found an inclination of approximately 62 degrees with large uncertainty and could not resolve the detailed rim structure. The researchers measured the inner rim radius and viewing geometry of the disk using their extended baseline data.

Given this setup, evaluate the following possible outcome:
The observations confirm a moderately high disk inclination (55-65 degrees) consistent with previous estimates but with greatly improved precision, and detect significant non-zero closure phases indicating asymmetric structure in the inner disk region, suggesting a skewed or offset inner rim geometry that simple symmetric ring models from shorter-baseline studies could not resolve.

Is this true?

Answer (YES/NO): NO